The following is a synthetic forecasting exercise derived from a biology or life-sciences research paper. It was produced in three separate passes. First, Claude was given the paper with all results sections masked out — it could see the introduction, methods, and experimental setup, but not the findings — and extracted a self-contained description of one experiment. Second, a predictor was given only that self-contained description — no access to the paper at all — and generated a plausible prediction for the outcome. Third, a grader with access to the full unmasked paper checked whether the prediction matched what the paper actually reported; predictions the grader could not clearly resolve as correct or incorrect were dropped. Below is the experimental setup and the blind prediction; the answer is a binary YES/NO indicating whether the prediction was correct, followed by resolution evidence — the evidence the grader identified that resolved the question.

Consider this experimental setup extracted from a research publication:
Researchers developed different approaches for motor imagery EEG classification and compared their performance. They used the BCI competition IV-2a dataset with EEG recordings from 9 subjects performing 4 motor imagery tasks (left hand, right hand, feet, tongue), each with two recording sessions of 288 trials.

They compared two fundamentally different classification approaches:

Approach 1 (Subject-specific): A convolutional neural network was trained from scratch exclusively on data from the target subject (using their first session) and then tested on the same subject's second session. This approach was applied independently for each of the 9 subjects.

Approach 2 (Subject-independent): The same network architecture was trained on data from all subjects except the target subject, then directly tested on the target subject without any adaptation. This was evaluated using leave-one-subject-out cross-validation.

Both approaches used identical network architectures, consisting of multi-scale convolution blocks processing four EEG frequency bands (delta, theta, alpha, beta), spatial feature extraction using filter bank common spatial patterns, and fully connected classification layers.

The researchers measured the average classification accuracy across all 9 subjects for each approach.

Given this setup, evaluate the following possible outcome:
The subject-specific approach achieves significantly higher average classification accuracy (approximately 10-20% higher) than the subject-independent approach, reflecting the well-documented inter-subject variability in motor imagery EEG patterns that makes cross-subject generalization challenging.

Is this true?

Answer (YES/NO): NO